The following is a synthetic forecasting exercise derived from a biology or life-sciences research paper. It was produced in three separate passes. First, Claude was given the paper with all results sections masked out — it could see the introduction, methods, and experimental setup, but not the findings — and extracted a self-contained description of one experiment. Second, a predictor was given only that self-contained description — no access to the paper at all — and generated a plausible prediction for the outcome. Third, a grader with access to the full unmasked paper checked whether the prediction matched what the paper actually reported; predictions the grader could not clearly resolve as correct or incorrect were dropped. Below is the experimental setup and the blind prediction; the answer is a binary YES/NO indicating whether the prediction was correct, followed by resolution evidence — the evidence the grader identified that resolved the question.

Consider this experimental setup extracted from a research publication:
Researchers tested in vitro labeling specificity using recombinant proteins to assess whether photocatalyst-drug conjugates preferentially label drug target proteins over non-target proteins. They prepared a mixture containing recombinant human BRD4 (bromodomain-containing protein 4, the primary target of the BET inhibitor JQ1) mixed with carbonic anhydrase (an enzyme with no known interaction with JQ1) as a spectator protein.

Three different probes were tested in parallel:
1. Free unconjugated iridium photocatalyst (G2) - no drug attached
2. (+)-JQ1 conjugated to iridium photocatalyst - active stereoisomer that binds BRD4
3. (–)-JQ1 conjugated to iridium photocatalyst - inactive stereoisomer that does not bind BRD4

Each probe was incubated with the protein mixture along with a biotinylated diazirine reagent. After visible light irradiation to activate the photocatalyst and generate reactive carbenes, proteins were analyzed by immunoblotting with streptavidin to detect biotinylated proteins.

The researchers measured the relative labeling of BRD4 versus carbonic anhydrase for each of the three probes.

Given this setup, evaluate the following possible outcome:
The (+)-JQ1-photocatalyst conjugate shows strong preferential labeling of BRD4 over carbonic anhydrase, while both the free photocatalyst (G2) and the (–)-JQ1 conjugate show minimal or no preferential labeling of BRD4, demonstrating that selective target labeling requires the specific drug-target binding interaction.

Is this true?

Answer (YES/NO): YES